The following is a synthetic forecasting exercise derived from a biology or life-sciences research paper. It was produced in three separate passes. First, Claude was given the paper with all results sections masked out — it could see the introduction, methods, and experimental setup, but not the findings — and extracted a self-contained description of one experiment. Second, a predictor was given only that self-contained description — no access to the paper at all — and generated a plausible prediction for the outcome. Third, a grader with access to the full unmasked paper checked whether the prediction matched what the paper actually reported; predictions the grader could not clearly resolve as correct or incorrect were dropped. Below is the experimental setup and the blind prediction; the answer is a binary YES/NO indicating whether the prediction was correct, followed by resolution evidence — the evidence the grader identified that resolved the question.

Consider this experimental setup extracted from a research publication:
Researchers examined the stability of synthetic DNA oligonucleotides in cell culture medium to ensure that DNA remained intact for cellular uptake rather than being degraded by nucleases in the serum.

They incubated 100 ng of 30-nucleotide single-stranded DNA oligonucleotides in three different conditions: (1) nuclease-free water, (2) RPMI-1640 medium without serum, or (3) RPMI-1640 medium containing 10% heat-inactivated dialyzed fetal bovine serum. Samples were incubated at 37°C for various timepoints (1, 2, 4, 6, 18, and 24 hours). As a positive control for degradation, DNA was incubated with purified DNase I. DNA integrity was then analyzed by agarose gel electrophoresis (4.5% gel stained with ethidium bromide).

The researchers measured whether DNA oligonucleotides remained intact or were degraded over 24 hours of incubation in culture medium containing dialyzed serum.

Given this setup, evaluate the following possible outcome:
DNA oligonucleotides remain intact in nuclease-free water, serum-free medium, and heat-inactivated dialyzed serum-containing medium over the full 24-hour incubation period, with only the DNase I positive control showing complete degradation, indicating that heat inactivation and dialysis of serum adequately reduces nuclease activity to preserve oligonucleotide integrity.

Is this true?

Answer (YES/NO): NO